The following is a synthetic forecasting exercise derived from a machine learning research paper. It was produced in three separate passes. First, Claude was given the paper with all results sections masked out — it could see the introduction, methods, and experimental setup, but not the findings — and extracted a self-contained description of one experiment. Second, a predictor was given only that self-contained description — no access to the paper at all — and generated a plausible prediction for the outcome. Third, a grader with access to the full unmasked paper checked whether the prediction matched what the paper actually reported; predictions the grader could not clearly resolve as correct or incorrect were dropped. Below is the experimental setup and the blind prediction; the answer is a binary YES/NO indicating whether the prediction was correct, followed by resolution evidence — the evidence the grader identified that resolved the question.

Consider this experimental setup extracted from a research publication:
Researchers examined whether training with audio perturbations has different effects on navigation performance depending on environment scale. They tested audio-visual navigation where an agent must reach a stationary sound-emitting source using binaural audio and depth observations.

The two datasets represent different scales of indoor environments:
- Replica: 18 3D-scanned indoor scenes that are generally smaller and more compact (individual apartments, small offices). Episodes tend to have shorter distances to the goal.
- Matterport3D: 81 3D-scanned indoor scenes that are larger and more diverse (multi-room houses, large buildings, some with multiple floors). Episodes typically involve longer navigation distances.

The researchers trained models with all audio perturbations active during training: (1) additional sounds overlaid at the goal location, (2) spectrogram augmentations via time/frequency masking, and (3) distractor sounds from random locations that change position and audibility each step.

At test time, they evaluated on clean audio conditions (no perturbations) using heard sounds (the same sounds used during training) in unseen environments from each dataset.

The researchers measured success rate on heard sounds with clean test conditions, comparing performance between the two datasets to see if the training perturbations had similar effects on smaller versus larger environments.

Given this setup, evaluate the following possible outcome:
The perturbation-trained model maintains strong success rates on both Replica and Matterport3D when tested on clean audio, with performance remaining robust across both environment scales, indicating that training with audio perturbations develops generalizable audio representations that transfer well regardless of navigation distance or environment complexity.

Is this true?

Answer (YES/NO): NO